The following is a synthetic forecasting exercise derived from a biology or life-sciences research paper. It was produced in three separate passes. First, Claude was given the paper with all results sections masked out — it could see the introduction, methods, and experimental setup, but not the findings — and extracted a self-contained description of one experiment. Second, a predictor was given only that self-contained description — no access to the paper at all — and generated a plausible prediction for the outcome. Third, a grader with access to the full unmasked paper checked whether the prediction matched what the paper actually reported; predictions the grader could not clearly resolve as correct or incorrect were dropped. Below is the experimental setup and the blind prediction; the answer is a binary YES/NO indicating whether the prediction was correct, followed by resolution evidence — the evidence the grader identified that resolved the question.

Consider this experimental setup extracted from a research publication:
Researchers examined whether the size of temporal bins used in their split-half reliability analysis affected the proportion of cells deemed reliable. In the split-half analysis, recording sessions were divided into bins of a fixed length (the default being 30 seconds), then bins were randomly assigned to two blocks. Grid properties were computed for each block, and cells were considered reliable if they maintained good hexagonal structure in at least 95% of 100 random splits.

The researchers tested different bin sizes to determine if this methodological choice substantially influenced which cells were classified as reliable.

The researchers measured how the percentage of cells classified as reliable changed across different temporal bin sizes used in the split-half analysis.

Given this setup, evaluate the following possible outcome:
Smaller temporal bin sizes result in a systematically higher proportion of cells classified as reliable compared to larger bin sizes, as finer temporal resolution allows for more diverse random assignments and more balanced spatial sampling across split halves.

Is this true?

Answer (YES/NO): NO